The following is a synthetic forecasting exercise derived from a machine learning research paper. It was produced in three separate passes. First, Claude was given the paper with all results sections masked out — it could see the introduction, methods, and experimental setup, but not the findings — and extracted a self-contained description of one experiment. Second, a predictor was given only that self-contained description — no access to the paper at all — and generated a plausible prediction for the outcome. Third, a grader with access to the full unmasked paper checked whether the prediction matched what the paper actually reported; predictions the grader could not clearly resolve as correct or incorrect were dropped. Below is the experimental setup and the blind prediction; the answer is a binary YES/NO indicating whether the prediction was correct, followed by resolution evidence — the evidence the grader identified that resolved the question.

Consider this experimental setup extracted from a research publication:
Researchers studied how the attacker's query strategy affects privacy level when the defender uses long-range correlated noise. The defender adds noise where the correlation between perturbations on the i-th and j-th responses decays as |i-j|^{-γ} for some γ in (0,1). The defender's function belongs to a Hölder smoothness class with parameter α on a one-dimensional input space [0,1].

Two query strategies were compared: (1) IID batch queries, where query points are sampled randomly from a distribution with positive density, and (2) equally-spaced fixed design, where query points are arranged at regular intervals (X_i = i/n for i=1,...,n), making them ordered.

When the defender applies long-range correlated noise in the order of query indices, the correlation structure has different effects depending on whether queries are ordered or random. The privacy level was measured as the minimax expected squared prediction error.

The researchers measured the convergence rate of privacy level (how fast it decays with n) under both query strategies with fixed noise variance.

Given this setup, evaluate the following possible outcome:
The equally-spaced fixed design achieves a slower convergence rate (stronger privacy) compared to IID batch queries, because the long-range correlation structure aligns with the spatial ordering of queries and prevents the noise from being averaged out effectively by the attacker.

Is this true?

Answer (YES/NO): YES